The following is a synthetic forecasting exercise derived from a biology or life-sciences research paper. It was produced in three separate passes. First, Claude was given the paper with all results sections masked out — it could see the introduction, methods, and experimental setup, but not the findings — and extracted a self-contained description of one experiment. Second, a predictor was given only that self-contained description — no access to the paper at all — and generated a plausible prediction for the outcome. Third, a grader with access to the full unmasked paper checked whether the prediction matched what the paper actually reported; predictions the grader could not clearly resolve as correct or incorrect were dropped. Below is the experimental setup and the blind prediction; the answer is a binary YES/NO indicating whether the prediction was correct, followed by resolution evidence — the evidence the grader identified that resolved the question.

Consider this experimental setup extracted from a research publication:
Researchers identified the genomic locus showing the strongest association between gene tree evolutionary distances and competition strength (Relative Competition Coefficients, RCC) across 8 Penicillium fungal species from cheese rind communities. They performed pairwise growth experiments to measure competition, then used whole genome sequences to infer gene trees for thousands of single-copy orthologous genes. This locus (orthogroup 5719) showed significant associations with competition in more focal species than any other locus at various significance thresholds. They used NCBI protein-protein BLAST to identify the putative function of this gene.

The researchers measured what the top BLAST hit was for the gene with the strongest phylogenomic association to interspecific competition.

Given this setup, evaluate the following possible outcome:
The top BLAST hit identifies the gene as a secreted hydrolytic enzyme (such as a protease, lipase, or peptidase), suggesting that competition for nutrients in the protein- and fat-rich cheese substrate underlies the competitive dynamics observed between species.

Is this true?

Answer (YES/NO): NO